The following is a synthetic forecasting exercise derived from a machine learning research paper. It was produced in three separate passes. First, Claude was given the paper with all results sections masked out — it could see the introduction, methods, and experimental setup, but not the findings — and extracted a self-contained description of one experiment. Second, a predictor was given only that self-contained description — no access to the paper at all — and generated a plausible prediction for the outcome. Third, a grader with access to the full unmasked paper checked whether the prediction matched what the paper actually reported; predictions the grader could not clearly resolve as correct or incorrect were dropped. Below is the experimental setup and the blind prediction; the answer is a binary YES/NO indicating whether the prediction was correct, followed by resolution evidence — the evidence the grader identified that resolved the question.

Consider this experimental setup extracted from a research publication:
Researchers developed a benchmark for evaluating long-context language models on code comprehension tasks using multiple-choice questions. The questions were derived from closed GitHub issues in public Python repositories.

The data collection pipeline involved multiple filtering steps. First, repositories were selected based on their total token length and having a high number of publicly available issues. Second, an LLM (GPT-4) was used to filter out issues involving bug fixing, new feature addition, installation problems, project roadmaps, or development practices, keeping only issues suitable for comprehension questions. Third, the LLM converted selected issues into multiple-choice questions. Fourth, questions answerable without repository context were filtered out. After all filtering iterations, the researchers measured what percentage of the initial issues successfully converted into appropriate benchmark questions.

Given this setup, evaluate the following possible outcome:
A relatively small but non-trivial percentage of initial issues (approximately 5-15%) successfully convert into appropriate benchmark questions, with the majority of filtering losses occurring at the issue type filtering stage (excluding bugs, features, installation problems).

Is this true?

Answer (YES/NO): NO